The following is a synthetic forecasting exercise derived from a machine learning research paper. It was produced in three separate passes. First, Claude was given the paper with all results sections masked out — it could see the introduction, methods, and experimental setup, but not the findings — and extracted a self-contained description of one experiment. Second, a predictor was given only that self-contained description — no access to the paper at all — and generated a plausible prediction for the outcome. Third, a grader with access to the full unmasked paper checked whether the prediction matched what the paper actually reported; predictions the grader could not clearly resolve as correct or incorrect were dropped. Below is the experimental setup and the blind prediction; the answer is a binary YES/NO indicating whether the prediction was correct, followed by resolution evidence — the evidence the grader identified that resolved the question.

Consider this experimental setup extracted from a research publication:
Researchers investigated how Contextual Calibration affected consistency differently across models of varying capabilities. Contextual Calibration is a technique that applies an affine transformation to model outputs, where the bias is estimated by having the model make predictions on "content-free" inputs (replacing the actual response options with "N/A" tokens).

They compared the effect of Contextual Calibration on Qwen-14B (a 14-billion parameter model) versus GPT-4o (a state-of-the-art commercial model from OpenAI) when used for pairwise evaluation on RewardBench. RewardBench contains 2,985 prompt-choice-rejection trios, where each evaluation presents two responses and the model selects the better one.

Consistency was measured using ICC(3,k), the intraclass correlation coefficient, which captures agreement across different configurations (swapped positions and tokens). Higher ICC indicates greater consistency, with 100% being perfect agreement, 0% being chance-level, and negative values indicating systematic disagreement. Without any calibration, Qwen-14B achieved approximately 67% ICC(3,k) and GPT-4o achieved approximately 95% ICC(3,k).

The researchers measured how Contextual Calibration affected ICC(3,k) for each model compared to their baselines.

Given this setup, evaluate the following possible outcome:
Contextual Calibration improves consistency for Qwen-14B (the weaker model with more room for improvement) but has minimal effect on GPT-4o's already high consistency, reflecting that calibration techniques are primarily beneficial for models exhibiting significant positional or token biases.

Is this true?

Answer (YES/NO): NO